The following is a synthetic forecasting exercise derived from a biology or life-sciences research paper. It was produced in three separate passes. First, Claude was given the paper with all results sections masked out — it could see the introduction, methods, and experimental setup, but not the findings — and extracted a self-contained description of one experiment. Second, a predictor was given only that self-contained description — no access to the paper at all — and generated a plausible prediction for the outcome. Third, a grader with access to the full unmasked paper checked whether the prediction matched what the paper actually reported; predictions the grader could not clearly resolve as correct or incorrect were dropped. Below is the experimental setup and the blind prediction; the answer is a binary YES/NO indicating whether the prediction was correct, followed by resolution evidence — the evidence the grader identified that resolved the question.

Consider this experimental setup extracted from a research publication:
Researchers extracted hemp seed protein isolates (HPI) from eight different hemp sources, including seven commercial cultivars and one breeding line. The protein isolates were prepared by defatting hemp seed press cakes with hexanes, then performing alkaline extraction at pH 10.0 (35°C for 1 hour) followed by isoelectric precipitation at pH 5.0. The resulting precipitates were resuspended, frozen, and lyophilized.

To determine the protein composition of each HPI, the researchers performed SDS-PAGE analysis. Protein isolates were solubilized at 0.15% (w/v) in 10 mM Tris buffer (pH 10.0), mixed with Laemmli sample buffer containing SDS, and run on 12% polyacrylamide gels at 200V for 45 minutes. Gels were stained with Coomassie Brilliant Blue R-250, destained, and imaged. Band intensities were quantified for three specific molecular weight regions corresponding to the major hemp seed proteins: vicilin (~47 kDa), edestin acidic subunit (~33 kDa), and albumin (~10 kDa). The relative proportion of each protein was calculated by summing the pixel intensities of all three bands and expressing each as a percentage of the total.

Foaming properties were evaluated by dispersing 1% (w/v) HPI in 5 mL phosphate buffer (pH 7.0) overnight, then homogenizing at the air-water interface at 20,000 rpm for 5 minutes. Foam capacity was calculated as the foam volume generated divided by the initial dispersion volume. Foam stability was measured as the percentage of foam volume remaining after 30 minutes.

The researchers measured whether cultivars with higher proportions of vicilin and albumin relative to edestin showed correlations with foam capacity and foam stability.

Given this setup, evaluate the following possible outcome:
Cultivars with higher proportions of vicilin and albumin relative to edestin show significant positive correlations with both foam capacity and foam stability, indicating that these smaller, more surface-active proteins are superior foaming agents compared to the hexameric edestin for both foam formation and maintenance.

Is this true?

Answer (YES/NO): NO